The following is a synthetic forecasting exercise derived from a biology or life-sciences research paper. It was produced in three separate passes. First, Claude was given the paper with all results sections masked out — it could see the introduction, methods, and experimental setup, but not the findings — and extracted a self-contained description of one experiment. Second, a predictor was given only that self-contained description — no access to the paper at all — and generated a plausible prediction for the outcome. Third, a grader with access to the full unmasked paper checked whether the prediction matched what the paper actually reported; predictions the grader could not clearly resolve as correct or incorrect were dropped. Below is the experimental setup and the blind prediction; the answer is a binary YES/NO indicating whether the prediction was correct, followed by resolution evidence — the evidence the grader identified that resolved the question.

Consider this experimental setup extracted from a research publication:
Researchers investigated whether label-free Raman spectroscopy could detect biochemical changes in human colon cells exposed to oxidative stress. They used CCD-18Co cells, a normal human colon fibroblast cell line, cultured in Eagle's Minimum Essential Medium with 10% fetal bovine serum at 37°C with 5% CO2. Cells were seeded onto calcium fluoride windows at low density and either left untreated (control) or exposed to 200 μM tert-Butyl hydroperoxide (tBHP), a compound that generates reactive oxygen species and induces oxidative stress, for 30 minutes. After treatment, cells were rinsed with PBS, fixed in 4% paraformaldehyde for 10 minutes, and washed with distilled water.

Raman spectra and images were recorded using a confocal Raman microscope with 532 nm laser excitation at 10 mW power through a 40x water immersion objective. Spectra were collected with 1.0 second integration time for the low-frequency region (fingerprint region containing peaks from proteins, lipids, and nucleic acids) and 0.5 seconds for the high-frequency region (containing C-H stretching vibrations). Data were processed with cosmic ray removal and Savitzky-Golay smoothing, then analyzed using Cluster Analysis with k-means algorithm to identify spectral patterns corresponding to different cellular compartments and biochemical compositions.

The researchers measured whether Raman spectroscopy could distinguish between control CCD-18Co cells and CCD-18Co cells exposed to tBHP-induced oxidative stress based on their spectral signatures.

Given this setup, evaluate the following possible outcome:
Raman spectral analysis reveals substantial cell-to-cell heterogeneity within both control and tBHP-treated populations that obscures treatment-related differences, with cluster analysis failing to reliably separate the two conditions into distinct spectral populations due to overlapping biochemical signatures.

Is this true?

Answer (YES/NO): NO